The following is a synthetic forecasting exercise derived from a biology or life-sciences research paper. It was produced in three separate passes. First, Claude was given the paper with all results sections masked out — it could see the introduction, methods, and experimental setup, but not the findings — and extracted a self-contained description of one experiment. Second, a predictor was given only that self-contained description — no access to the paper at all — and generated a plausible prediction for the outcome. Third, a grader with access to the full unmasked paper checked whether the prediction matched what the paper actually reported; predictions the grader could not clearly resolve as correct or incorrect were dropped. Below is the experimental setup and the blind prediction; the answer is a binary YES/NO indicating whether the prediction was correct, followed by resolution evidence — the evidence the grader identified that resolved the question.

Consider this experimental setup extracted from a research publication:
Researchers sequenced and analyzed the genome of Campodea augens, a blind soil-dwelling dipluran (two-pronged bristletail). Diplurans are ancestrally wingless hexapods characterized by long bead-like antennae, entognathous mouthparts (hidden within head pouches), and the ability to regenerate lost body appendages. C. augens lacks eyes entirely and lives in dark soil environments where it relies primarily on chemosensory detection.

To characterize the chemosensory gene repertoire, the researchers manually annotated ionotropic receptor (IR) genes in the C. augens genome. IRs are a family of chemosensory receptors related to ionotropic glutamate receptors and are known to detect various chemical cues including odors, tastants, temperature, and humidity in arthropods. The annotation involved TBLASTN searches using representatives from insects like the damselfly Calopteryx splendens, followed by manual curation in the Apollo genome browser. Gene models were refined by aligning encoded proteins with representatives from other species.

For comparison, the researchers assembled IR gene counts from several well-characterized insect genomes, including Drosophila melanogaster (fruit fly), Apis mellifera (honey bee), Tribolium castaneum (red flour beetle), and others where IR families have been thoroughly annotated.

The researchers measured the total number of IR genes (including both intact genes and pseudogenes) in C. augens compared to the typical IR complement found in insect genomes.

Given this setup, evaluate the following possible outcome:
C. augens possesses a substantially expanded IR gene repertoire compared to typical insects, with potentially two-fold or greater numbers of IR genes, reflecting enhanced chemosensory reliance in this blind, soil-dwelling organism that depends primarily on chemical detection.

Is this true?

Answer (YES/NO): YES